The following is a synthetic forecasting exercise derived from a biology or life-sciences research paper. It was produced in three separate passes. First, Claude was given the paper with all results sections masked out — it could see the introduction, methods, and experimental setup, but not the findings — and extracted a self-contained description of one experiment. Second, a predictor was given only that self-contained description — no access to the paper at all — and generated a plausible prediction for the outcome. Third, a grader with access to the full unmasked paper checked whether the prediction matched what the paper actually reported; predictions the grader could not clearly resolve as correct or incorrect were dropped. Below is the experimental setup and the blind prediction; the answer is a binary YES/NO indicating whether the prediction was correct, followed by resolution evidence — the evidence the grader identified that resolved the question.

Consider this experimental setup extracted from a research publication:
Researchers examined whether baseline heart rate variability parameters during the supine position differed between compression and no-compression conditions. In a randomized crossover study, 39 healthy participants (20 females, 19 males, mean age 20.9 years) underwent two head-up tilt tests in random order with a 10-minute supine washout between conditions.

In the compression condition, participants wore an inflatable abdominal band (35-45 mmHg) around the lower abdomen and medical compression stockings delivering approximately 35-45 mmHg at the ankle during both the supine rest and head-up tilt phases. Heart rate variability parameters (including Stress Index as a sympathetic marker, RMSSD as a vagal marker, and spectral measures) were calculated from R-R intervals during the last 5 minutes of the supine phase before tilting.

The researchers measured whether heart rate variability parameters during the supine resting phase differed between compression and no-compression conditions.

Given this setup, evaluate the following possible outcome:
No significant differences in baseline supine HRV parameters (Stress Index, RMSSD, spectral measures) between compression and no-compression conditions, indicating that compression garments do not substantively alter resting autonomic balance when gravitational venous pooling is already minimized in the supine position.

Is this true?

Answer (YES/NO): NO